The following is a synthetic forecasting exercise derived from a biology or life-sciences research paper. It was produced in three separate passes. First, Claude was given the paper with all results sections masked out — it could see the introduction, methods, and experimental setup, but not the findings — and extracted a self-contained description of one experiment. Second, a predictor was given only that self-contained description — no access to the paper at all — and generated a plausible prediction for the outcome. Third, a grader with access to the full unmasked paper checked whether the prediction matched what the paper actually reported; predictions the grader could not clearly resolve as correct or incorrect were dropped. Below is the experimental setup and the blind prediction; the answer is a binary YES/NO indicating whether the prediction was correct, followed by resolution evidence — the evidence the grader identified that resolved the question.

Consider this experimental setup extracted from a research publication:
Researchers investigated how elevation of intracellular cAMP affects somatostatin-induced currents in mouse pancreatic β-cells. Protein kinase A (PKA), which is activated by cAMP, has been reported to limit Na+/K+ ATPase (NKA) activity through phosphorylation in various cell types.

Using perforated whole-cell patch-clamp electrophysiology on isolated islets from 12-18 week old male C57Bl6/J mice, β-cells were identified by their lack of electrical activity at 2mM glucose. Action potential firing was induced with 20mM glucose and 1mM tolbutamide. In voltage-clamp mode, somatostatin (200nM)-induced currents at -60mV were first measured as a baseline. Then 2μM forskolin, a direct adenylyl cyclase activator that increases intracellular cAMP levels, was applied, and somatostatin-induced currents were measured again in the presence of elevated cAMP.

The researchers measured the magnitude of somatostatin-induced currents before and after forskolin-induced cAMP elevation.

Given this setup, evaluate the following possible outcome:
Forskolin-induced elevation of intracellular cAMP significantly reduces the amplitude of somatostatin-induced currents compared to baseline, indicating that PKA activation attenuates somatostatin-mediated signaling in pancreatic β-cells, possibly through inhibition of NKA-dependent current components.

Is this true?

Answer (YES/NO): YES